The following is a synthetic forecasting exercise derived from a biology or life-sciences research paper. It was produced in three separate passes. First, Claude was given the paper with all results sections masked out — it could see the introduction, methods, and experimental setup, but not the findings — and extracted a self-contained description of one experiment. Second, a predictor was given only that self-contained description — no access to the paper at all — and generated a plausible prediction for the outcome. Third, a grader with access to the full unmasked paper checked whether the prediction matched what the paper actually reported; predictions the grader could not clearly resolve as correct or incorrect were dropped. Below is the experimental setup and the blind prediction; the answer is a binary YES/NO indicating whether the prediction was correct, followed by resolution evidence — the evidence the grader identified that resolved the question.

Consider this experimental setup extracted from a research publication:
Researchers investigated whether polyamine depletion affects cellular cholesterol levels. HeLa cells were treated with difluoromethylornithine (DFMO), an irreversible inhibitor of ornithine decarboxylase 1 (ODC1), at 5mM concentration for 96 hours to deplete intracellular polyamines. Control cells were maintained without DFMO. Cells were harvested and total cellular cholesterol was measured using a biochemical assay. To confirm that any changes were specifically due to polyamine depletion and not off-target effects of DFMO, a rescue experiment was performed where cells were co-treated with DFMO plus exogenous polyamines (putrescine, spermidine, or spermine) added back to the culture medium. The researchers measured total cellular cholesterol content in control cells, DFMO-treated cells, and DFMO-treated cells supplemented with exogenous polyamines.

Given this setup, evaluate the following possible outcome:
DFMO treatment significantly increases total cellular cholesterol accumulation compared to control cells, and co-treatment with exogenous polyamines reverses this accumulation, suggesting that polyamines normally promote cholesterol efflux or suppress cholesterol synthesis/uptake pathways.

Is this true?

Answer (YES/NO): NO